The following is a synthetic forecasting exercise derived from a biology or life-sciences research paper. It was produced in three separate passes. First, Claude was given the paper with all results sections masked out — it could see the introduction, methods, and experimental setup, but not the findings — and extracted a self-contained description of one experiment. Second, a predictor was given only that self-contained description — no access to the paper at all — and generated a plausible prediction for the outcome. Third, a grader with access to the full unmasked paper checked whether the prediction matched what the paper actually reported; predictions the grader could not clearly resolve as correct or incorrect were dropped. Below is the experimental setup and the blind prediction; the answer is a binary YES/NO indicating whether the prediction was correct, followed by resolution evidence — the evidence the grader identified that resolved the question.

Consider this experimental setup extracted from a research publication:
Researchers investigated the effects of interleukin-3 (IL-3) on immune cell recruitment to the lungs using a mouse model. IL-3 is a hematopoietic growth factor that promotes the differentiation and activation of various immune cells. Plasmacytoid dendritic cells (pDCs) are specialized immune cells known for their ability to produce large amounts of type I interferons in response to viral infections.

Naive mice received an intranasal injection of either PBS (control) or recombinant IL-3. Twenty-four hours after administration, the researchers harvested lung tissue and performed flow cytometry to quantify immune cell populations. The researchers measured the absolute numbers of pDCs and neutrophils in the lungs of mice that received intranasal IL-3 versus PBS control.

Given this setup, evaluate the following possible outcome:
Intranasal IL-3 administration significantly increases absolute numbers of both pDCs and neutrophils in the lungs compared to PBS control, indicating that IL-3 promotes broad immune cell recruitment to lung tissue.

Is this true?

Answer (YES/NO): NO